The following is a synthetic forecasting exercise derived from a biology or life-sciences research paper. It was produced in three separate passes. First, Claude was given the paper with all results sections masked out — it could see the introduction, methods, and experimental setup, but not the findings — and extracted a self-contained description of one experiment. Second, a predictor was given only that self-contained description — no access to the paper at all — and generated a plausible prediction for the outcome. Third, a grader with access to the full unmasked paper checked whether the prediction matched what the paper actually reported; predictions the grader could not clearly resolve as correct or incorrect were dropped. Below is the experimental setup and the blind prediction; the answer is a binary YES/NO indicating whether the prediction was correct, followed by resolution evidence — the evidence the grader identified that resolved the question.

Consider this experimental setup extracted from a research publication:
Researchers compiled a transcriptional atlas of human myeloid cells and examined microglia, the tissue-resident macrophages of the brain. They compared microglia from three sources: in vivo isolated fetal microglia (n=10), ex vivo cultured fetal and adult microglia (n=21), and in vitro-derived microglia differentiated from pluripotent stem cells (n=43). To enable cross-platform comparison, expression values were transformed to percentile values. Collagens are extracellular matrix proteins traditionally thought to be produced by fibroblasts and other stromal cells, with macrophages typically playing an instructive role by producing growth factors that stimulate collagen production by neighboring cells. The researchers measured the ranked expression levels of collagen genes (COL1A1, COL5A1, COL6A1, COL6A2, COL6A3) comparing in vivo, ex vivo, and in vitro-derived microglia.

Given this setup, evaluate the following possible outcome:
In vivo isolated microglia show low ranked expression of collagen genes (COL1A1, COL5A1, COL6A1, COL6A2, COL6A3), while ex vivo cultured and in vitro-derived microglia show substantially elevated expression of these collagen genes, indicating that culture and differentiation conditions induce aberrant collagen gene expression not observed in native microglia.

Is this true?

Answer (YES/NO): YES